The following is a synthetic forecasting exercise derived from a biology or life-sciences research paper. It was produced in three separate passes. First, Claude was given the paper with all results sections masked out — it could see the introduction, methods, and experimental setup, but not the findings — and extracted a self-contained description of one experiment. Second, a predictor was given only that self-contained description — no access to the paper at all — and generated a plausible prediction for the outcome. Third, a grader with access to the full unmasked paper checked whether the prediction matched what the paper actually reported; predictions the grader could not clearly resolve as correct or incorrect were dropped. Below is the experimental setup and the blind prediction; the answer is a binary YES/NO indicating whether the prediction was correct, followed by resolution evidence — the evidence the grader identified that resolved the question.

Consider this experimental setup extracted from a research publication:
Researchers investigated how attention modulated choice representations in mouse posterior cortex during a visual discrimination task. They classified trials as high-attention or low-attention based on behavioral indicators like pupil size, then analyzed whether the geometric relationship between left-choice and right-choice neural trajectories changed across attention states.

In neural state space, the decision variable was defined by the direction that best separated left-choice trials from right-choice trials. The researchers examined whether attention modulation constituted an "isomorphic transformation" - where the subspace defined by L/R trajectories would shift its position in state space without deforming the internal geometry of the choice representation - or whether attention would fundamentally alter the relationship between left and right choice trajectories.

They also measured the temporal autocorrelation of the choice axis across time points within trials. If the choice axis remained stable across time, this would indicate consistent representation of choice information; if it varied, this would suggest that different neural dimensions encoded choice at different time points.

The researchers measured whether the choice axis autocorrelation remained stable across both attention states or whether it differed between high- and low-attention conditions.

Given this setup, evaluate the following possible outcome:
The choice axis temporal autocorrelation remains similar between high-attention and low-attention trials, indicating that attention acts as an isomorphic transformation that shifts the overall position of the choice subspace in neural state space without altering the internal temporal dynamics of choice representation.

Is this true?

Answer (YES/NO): YES